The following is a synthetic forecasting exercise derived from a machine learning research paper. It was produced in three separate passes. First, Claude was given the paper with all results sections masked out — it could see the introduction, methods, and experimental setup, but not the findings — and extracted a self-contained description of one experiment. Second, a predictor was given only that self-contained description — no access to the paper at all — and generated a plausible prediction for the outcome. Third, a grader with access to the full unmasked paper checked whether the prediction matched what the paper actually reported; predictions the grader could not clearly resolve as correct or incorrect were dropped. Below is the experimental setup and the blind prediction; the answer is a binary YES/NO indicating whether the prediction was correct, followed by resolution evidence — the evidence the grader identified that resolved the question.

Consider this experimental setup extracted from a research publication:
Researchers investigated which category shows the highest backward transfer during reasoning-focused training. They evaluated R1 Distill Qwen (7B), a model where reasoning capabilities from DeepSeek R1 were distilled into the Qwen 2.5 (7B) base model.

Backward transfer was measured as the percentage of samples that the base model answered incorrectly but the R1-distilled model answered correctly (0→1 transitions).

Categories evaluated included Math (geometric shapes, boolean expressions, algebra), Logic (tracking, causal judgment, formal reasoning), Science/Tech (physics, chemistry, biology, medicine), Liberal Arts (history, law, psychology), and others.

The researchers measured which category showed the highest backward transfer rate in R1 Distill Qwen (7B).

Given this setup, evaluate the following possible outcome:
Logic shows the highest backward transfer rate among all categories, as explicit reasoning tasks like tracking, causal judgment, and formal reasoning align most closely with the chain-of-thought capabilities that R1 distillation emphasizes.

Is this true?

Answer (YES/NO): NO